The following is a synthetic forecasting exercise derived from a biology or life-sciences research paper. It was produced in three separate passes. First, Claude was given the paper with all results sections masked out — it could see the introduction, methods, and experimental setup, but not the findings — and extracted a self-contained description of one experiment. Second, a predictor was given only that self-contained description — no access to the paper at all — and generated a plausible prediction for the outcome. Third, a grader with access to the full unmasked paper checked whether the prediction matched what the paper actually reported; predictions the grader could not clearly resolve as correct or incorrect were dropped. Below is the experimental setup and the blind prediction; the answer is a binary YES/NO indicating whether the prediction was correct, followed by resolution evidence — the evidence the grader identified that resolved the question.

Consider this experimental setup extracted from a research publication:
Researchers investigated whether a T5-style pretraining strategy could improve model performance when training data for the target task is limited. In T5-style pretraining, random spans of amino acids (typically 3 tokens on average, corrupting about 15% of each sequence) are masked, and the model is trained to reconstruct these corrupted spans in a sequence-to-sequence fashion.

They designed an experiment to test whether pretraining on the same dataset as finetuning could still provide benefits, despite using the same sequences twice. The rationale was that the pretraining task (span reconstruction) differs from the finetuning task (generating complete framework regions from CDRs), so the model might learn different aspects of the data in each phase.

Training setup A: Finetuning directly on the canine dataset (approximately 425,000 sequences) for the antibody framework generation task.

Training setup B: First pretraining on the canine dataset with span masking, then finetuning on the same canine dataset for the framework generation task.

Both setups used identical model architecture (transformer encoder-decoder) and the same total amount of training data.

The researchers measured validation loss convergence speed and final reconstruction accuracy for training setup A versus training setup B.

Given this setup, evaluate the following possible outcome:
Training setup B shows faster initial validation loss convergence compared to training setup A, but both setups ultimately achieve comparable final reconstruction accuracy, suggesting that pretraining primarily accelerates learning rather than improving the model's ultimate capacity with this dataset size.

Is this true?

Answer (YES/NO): NO